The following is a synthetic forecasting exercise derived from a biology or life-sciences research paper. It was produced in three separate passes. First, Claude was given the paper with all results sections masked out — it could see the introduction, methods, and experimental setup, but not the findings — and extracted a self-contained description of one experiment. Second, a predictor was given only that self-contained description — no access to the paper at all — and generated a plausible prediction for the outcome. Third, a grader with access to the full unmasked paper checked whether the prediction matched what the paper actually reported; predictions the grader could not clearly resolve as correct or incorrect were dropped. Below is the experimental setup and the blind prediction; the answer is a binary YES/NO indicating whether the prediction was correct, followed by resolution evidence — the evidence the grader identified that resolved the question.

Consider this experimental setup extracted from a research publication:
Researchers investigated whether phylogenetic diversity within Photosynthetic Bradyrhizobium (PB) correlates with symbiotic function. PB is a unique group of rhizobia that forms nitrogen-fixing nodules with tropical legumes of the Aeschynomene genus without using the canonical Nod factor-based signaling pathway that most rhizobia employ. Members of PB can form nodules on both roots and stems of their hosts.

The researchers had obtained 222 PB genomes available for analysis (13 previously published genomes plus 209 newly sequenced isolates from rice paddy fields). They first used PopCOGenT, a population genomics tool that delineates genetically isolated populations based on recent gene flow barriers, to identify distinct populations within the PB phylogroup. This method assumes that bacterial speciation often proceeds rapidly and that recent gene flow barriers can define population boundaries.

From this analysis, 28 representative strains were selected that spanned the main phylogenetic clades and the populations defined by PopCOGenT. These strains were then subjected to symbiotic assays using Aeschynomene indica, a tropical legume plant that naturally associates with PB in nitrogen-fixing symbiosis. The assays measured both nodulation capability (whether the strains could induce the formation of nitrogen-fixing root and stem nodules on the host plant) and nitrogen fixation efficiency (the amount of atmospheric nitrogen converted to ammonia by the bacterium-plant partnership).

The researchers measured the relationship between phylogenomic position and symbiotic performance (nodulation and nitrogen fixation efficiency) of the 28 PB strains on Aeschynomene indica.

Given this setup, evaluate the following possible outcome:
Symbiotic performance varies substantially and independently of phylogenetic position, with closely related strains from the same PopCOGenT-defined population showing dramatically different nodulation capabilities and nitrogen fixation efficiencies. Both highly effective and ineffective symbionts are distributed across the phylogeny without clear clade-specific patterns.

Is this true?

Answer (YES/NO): NO